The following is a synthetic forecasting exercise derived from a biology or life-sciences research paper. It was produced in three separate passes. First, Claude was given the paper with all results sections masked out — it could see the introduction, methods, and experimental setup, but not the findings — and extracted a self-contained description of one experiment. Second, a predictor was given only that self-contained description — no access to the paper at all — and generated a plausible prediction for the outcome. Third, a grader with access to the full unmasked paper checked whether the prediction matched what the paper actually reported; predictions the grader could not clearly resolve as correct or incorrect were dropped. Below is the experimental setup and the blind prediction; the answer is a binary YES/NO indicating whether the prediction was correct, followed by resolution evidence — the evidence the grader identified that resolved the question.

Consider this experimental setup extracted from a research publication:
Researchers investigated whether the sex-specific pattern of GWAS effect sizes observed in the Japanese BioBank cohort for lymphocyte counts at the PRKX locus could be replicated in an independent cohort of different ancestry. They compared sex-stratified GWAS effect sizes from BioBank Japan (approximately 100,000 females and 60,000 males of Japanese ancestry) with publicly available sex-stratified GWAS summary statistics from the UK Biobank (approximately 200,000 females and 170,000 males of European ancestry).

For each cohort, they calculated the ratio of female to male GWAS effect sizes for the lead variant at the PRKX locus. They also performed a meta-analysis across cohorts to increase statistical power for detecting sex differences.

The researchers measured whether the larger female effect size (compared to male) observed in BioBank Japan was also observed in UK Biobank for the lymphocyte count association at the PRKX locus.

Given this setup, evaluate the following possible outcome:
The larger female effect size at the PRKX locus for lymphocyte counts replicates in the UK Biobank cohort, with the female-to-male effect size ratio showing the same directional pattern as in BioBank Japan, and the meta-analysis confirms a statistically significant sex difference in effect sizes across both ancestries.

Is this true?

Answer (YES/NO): YES